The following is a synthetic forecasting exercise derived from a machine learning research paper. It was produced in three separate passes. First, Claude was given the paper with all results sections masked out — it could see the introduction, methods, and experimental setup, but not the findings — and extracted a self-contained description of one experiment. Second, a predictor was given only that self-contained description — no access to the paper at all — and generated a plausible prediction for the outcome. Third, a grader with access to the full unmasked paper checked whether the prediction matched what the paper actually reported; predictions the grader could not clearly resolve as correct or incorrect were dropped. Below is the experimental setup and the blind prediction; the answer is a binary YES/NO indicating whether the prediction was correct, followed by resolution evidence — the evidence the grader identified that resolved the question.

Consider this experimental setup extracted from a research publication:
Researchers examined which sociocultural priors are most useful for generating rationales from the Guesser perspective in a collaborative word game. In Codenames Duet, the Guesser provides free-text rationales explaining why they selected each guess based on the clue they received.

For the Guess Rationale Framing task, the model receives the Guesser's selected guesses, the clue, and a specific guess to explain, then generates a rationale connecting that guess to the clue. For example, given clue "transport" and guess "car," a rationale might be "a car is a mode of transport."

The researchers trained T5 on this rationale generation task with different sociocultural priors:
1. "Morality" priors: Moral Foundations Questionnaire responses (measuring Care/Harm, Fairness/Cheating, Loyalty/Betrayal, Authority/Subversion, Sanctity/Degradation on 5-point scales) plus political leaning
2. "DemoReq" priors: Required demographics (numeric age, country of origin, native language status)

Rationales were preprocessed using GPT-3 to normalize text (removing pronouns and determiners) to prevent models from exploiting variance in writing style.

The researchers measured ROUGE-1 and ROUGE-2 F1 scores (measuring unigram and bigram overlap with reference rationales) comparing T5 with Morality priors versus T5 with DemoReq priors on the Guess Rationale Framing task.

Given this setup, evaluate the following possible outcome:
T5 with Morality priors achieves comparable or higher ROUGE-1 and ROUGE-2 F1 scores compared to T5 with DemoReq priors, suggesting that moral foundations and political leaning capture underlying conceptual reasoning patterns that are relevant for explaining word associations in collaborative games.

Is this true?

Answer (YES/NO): YES